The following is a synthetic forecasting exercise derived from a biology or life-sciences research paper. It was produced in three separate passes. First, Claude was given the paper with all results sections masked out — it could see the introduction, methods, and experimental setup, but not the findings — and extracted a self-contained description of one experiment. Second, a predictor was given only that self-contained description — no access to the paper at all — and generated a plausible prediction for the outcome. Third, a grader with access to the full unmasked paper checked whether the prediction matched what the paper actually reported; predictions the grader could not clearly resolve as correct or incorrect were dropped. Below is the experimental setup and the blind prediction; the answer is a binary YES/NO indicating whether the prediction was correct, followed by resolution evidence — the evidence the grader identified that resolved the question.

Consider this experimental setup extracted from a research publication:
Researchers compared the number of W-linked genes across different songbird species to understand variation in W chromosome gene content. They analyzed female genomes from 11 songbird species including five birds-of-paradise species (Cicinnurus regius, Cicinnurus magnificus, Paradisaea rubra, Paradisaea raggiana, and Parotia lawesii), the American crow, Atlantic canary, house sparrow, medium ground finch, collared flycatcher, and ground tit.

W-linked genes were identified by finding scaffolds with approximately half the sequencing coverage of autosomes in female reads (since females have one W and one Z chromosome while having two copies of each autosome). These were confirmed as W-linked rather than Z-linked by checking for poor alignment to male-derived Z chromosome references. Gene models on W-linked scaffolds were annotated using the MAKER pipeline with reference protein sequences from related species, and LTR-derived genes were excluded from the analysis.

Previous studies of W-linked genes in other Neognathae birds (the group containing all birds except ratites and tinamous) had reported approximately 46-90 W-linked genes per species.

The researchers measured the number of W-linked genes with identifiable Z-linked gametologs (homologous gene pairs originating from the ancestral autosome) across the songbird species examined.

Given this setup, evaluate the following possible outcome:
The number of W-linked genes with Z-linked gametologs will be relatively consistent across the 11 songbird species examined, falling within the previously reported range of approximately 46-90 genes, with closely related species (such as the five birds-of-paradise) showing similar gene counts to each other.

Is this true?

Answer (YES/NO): NO